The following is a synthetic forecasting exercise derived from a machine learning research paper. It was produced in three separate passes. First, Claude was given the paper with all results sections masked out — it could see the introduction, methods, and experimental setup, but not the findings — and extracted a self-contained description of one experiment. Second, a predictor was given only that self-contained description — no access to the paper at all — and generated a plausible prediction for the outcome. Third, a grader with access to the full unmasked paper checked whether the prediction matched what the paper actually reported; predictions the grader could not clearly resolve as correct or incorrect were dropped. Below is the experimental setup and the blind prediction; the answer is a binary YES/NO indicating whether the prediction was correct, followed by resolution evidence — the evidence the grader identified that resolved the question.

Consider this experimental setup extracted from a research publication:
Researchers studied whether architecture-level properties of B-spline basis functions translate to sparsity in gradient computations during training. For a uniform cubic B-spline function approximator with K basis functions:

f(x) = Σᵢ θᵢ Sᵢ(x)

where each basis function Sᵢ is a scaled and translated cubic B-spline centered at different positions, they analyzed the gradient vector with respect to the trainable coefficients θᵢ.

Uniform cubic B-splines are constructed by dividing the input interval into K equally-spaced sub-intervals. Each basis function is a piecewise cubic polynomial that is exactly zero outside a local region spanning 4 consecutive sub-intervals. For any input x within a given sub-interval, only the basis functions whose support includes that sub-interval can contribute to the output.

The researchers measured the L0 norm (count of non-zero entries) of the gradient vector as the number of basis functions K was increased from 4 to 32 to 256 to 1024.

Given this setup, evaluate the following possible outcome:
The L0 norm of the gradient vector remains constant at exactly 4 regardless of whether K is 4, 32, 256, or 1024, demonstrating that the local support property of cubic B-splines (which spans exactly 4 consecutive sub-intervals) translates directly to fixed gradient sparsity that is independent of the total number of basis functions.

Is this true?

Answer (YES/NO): NO